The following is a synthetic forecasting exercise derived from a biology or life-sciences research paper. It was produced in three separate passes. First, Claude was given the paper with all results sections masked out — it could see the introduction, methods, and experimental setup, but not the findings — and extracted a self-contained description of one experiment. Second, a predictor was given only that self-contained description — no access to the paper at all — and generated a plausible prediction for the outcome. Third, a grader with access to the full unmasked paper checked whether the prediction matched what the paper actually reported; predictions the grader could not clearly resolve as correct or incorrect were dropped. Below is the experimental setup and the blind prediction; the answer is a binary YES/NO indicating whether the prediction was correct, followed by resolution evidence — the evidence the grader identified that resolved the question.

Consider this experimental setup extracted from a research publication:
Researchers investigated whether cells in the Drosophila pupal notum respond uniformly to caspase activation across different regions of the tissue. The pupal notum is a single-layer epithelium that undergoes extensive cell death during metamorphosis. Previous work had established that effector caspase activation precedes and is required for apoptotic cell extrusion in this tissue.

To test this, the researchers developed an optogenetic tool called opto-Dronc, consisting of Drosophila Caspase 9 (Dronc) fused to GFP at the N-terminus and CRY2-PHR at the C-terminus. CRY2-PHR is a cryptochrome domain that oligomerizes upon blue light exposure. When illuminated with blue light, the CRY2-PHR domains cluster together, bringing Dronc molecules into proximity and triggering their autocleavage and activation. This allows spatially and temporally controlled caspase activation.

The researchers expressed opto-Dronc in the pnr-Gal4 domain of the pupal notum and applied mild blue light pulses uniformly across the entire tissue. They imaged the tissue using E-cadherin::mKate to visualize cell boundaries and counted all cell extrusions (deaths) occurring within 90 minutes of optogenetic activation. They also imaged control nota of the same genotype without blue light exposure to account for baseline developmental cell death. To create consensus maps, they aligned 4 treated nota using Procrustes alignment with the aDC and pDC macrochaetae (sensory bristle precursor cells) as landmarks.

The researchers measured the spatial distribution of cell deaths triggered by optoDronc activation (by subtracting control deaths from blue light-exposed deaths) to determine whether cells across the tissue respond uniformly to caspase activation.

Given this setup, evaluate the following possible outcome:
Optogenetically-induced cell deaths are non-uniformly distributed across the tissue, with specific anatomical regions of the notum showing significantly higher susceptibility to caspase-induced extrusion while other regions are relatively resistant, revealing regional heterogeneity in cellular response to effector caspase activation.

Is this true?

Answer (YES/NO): YES